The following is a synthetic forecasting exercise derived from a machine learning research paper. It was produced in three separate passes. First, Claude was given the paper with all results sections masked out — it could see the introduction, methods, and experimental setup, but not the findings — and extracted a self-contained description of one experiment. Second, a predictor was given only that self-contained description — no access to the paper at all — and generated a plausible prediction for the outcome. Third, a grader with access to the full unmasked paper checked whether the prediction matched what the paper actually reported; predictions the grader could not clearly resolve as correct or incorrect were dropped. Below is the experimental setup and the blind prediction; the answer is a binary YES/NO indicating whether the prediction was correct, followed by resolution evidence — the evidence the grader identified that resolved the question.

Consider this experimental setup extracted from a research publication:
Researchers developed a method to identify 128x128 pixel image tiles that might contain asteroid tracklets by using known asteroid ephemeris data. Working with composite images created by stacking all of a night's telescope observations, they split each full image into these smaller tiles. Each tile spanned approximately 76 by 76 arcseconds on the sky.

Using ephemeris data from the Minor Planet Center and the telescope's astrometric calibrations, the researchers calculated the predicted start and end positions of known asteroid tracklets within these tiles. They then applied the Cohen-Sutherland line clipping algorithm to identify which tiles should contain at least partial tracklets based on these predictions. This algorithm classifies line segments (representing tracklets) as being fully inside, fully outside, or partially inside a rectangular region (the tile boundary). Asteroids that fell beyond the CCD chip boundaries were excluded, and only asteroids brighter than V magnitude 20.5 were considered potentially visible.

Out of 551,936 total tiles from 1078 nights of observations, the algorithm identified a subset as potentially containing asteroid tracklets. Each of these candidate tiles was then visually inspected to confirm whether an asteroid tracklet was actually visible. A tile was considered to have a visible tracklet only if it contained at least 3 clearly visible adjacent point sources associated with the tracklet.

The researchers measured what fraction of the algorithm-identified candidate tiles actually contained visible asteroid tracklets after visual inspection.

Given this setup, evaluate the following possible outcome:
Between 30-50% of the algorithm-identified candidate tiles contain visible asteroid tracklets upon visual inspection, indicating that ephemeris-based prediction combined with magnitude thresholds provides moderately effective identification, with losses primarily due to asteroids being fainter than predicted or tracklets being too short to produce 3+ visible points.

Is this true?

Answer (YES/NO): YES